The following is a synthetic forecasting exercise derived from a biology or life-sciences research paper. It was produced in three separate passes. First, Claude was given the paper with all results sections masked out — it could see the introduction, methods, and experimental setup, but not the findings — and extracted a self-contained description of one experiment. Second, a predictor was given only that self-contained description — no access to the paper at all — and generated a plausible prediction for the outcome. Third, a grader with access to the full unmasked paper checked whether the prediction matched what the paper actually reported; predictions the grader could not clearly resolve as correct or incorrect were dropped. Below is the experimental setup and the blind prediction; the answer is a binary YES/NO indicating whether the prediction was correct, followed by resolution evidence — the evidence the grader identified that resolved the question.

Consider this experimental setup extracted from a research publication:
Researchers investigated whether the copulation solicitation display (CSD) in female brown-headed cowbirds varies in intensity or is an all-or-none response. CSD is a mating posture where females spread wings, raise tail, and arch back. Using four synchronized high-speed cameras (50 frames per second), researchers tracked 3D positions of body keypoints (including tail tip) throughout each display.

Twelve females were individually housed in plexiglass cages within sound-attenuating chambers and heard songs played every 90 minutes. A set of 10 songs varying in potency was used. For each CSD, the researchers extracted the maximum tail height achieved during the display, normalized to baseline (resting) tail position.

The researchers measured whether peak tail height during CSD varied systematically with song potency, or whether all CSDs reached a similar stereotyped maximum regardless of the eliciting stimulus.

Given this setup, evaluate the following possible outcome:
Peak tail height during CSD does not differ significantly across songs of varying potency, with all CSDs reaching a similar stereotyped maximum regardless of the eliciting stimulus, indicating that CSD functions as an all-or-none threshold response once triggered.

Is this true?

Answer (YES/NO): NO